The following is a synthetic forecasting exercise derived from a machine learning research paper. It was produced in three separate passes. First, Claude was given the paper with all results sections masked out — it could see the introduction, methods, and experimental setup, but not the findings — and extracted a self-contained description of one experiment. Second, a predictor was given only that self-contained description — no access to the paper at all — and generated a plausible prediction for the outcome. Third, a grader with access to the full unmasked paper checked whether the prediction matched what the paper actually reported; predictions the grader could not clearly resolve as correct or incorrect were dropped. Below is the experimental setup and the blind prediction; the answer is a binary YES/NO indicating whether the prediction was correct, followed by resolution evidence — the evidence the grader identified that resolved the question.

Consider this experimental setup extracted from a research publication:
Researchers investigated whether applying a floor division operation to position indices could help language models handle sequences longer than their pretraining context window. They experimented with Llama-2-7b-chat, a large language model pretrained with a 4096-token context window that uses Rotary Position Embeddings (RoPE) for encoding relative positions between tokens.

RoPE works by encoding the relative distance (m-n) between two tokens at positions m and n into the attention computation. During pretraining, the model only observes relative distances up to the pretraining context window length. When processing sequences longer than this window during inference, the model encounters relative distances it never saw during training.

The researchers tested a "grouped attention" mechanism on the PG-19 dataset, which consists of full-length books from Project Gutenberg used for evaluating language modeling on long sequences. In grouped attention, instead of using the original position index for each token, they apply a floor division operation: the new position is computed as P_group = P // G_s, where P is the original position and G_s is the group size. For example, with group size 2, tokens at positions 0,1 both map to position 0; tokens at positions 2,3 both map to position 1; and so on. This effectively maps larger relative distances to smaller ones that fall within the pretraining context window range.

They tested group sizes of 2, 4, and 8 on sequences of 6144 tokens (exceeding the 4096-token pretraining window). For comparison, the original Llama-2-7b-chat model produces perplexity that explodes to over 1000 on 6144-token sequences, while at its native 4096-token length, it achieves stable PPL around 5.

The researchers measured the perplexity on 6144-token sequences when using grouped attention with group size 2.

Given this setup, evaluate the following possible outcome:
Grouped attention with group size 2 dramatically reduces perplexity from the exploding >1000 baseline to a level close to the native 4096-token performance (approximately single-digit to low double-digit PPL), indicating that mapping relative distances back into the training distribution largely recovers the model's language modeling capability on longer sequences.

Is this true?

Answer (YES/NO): YES